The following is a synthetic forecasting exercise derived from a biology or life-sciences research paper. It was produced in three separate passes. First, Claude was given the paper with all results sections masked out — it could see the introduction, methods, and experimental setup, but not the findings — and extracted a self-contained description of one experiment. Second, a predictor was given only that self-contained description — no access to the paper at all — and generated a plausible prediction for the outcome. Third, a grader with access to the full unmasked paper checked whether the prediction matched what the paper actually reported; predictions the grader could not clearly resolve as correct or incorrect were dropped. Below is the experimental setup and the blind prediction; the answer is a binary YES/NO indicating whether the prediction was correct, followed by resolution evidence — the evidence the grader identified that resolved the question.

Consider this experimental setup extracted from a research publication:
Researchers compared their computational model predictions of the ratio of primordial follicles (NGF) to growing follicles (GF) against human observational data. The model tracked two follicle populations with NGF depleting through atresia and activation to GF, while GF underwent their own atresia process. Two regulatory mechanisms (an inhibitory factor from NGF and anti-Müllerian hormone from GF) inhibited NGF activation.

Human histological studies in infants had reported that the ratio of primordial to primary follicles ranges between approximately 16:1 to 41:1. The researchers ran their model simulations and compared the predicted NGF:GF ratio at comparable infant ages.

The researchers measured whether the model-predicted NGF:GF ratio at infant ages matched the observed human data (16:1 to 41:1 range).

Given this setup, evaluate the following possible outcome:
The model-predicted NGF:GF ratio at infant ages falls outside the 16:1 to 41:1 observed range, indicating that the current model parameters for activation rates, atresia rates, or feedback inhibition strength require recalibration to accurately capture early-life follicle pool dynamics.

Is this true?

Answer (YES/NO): YES